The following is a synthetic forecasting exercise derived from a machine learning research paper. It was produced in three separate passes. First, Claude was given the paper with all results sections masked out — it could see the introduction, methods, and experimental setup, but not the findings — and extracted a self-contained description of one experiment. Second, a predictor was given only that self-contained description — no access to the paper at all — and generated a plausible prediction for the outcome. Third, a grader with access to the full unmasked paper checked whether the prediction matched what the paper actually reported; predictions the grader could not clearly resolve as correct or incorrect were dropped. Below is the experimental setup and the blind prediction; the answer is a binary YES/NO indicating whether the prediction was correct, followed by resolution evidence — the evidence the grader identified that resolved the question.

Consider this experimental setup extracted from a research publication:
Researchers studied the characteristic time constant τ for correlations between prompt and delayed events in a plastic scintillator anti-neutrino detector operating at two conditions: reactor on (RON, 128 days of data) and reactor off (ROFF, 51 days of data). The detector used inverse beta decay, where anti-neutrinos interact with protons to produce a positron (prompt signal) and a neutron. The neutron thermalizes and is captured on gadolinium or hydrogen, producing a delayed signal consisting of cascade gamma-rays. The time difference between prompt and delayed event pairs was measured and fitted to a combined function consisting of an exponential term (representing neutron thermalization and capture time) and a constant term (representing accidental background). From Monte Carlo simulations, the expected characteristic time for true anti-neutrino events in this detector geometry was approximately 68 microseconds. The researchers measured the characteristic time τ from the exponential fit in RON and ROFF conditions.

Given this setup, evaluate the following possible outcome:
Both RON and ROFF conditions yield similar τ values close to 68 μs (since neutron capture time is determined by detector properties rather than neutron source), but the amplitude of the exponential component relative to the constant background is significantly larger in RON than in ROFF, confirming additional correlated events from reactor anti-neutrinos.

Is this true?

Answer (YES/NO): NO